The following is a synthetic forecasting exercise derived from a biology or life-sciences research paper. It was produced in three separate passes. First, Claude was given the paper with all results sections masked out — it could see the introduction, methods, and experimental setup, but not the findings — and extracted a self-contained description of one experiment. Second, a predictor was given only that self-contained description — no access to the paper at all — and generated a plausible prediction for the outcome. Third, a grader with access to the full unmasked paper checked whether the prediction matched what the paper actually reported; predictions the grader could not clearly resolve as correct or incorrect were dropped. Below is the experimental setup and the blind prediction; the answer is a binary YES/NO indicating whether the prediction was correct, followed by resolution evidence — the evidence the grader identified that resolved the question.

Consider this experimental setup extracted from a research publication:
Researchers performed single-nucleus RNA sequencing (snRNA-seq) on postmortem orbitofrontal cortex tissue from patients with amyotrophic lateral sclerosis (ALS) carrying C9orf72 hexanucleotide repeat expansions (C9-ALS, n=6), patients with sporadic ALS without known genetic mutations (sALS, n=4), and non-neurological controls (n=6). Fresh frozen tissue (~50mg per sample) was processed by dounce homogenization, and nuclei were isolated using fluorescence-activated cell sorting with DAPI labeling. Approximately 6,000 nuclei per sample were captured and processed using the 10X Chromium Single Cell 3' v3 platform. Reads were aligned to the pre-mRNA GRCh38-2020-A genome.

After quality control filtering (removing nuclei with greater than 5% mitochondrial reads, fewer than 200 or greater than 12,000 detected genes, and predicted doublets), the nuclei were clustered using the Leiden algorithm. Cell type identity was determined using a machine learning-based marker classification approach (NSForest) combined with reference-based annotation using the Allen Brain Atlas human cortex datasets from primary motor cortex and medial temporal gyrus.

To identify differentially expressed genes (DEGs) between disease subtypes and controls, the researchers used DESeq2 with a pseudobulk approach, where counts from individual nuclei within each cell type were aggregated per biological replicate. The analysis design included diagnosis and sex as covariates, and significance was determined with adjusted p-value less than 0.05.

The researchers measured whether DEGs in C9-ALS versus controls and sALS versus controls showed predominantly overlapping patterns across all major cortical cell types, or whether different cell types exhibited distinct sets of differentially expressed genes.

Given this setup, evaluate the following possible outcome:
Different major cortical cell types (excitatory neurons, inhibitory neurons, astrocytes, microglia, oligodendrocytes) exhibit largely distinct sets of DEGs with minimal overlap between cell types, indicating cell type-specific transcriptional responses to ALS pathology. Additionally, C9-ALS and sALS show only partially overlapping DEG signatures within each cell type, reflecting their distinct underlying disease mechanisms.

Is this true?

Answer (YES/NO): YES